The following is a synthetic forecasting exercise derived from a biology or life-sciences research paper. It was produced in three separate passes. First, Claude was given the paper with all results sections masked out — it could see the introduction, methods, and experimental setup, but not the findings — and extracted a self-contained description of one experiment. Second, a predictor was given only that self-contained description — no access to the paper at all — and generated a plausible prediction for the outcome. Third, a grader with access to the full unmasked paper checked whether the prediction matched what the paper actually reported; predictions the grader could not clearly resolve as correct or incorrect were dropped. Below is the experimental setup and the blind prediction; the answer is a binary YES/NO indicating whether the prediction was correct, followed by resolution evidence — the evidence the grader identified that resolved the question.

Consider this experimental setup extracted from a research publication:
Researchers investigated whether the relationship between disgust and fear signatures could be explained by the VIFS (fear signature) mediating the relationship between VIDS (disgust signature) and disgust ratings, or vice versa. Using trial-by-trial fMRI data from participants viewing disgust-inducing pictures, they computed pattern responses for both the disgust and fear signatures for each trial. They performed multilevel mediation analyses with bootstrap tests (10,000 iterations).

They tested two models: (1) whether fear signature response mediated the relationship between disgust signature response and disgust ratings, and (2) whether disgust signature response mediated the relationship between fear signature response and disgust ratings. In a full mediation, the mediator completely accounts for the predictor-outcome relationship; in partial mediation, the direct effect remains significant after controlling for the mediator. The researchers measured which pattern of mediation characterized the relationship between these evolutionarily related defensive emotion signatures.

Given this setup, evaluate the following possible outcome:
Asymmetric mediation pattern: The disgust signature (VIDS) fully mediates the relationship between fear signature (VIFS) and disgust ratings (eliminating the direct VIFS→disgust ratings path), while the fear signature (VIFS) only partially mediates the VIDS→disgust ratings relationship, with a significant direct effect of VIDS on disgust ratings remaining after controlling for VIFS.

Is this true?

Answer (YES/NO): NO